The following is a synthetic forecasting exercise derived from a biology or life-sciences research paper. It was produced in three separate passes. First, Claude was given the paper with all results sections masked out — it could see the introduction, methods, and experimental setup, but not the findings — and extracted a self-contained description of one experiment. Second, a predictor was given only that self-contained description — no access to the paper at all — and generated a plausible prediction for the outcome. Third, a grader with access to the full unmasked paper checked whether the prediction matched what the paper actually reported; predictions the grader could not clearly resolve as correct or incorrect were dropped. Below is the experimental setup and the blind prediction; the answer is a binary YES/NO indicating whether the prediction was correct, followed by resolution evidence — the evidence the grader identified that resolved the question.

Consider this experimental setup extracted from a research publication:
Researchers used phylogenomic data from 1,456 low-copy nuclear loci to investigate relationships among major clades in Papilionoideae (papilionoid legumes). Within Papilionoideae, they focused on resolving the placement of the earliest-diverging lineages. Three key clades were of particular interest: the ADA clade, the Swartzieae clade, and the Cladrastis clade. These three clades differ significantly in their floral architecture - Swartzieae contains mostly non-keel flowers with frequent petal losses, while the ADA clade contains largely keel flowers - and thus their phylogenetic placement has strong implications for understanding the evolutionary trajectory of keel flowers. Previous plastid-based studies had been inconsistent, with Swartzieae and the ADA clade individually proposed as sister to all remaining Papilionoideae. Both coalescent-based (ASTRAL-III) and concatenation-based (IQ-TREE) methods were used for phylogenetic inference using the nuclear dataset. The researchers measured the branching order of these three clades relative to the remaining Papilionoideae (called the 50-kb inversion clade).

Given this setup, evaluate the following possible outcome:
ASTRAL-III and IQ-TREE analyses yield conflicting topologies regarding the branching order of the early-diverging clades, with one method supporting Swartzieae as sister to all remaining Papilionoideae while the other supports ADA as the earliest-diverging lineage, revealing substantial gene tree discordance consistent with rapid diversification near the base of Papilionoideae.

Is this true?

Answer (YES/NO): NO